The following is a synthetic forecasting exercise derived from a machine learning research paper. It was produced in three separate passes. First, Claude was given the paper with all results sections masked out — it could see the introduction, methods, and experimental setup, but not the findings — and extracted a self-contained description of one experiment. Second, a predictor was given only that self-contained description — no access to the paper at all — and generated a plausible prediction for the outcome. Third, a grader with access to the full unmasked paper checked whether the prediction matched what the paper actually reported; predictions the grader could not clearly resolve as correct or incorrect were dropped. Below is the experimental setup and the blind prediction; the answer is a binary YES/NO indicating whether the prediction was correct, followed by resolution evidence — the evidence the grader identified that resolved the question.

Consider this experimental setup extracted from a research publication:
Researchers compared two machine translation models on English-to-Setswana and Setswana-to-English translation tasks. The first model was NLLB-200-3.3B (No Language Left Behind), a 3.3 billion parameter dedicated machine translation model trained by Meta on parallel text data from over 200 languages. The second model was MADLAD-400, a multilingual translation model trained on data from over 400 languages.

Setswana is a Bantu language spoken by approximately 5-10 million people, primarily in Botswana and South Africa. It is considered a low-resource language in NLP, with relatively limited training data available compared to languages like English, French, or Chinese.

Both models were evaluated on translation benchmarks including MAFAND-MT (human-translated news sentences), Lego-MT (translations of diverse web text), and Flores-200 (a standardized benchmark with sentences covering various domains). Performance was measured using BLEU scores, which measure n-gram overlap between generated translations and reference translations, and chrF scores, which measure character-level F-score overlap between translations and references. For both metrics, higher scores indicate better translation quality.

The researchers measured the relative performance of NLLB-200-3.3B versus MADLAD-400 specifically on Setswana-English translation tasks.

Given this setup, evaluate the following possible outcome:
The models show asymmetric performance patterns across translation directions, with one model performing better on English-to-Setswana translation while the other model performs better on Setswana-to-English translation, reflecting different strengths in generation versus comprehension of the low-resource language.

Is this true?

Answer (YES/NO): NO